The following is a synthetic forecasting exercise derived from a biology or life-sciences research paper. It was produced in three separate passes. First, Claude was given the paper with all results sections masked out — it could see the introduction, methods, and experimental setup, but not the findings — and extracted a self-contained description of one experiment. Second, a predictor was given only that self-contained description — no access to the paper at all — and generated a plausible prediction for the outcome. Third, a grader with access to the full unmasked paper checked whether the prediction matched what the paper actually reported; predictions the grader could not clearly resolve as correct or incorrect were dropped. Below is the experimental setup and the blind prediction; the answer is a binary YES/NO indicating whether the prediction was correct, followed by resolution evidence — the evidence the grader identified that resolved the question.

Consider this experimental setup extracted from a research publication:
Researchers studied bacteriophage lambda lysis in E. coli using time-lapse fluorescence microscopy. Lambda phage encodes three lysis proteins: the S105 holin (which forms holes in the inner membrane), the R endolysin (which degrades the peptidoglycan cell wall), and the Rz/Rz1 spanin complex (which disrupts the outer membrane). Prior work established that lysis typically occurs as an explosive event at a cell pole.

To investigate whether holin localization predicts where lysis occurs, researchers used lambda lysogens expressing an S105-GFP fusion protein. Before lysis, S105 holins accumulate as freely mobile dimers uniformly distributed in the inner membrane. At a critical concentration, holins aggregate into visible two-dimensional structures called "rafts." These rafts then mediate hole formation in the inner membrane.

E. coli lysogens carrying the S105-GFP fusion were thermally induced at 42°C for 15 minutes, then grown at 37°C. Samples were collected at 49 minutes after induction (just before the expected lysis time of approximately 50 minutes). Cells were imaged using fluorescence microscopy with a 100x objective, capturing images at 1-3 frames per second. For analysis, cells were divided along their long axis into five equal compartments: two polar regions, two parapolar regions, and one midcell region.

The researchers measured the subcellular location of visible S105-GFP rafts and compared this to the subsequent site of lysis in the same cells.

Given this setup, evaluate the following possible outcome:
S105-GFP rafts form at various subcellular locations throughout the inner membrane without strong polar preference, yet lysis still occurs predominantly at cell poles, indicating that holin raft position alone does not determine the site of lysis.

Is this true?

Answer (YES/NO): NO